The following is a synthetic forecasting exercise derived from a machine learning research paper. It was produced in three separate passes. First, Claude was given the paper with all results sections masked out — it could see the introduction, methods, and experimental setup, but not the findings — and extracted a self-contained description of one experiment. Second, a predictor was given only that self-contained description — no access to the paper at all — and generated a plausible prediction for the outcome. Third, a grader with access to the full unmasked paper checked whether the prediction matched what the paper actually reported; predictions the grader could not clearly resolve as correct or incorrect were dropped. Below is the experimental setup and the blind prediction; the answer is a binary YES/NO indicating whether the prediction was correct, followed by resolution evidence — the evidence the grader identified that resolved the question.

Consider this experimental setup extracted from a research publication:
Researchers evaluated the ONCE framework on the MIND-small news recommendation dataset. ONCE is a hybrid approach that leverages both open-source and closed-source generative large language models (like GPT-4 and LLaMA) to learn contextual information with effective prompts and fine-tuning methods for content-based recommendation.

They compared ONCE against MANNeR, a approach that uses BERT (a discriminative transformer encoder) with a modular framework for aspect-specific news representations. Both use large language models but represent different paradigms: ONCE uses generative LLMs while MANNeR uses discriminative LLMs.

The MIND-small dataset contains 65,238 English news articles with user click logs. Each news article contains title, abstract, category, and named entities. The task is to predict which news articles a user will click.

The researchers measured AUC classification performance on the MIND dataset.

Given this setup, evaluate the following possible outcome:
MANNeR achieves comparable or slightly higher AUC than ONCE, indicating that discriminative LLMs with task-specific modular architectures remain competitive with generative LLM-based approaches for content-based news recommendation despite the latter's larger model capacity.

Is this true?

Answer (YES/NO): NO